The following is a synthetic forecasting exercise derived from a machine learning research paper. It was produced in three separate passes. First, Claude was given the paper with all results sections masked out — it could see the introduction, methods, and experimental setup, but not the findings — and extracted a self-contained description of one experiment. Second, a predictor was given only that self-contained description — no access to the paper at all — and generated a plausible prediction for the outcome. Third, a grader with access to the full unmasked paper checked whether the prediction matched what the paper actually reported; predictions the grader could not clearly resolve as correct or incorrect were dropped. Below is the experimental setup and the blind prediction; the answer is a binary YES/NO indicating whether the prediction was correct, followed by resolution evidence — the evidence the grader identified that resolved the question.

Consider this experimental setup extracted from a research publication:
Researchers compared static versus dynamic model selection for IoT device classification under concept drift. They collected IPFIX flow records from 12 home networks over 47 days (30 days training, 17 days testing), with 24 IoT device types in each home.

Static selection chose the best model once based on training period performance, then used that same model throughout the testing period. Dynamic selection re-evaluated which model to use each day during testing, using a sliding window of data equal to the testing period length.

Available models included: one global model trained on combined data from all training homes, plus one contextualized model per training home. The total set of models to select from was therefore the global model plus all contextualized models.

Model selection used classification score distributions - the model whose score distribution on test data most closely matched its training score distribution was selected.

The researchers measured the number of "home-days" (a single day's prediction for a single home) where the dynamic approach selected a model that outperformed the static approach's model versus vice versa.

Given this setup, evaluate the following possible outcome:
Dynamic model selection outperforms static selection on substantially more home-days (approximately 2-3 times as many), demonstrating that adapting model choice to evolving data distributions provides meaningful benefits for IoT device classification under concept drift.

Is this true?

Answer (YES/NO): NO